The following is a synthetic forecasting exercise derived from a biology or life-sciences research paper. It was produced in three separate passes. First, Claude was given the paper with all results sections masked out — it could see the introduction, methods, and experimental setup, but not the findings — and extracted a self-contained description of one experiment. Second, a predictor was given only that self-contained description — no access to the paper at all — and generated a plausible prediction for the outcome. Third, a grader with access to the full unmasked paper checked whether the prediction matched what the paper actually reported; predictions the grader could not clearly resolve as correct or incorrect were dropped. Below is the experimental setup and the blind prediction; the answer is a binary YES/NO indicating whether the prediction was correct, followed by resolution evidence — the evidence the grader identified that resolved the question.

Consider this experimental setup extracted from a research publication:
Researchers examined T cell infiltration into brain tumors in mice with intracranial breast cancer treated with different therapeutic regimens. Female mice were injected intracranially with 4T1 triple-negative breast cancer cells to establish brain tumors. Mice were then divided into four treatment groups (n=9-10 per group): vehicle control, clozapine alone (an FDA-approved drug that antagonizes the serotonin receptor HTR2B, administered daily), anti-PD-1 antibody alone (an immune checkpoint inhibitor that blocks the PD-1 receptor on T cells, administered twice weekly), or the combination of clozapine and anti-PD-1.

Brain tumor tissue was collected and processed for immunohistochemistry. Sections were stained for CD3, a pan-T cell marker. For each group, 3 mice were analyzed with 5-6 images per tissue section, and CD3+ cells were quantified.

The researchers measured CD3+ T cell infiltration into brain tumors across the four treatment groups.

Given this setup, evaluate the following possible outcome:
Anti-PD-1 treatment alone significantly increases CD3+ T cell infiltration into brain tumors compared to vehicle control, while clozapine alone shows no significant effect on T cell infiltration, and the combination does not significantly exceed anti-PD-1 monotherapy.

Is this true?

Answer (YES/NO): NO